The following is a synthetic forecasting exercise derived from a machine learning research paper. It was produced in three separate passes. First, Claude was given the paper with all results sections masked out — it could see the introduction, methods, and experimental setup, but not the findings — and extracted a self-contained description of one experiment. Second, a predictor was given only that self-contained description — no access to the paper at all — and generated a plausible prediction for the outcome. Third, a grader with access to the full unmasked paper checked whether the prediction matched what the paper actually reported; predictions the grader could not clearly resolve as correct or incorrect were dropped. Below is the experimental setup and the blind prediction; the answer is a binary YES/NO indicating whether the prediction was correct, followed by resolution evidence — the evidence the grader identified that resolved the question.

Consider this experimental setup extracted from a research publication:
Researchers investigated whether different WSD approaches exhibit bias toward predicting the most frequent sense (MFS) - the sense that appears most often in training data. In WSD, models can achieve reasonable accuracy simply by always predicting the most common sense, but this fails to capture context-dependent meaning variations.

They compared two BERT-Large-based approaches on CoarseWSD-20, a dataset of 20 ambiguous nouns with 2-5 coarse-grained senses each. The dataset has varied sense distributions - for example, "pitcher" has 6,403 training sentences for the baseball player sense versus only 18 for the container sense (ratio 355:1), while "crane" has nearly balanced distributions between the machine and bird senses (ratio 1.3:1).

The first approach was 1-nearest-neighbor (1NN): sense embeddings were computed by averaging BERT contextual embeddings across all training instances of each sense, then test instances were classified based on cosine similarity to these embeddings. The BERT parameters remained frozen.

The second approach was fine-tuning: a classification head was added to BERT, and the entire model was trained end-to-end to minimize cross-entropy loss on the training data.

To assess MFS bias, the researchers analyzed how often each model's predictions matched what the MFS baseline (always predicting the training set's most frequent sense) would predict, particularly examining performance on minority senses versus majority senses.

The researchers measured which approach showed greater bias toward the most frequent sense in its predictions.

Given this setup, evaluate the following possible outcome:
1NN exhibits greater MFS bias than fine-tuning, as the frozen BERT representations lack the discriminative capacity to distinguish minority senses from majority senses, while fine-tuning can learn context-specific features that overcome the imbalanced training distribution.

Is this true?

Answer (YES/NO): NO